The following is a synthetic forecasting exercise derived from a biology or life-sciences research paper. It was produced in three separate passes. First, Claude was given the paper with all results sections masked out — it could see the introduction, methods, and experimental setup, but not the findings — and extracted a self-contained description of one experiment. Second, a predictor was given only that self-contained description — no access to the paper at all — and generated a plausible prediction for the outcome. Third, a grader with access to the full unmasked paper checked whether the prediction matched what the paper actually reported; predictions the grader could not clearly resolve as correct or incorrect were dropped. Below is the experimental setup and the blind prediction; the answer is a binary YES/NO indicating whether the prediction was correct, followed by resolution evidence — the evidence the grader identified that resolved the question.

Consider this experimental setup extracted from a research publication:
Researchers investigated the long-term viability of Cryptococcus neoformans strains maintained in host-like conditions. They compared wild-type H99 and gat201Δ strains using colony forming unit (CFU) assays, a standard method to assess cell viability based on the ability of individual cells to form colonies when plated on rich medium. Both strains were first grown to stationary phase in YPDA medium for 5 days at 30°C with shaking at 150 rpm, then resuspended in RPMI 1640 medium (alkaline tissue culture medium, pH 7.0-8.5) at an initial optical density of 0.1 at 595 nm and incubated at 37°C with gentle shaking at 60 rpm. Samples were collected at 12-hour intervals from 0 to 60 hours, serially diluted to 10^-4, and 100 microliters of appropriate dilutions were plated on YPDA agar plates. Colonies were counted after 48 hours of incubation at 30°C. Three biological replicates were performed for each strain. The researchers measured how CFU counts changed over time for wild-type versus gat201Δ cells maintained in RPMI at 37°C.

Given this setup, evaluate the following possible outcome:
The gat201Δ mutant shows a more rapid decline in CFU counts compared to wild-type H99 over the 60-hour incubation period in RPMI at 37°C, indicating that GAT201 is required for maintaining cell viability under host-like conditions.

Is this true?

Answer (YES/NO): NO